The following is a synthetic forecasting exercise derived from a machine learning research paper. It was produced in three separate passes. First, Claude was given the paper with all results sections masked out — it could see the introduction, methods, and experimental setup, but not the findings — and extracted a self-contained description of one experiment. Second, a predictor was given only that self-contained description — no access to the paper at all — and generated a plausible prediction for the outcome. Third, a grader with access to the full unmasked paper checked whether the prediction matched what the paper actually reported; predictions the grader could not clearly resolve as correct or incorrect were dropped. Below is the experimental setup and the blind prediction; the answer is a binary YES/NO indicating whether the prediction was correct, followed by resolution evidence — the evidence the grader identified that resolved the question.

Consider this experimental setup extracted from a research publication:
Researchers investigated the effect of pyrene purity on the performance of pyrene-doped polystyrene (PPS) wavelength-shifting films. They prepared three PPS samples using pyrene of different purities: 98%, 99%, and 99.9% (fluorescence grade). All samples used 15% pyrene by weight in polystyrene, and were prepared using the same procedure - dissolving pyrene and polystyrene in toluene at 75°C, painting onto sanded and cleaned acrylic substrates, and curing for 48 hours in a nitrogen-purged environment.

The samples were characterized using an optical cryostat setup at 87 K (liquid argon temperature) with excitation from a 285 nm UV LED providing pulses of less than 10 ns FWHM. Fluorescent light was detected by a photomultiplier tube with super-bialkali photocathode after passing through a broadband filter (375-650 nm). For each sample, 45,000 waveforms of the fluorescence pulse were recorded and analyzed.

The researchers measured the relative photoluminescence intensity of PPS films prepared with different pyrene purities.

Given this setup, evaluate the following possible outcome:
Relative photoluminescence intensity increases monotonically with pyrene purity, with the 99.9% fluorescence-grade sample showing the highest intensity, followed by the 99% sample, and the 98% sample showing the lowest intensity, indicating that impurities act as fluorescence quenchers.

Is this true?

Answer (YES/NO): NO